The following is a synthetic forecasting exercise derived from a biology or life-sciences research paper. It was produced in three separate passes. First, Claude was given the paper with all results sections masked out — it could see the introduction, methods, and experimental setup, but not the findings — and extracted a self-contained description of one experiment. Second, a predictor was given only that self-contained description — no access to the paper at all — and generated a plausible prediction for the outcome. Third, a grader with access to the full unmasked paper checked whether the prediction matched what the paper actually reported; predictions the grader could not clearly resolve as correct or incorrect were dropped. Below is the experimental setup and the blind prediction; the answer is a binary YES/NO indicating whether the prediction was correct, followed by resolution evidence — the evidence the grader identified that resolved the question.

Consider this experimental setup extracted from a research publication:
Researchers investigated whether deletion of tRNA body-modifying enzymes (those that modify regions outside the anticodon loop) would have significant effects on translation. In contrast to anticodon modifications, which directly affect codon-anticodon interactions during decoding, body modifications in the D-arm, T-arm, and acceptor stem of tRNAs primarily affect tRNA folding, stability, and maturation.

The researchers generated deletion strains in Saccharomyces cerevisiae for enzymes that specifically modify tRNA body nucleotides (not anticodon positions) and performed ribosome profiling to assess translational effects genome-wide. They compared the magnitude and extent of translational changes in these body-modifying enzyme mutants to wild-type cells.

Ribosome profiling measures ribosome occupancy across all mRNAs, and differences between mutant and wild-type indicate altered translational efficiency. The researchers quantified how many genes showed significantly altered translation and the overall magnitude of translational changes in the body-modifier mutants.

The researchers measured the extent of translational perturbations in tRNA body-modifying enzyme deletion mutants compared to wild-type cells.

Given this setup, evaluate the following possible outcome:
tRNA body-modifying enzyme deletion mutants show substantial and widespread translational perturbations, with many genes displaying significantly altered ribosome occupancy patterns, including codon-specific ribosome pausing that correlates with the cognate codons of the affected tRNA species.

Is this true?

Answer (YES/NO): NO